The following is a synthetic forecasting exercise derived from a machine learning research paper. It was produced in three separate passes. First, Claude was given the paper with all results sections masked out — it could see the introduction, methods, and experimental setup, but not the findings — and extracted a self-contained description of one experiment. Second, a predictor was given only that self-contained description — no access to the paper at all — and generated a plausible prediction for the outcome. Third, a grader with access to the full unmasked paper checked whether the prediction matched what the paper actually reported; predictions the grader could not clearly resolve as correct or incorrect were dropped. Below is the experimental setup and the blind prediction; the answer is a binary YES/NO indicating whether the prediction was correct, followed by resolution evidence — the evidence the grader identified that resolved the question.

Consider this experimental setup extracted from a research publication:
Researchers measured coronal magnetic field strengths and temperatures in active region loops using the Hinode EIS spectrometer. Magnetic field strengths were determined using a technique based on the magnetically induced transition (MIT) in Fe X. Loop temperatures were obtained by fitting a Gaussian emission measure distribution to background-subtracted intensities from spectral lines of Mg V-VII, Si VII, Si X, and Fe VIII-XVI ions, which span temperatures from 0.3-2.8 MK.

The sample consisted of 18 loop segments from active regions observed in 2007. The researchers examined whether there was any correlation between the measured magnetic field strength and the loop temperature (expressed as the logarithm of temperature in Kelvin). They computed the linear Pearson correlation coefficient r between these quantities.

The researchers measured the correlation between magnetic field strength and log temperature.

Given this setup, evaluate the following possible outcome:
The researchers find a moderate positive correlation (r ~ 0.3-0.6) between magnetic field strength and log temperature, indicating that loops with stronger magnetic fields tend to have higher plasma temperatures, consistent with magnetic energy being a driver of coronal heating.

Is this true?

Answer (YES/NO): NO